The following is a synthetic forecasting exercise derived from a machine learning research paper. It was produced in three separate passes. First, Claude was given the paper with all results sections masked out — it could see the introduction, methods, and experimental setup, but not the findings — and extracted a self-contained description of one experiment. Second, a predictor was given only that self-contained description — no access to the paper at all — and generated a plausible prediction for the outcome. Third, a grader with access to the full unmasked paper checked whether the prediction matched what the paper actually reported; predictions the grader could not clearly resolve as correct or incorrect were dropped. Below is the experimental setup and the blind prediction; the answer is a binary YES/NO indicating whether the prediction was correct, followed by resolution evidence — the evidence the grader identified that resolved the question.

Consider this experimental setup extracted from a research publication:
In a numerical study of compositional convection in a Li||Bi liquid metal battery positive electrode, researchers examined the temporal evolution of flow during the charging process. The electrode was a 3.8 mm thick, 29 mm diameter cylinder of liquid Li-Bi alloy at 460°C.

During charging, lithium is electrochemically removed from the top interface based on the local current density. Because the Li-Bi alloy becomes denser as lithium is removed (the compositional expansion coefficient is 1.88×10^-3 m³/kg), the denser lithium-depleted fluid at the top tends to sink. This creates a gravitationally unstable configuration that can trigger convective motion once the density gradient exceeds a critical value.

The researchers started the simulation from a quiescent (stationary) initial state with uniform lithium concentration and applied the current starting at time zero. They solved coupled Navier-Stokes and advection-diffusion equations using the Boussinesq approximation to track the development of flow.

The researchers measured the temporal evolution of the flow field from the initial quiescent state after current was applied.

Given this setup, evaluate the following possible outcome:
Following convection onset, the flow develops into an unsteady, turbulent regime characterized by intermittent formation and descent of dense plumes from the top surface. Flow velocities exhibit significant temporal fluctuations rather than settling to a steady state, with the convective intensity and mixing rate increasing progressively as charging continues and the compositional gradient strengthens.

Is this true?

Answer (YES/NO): NO